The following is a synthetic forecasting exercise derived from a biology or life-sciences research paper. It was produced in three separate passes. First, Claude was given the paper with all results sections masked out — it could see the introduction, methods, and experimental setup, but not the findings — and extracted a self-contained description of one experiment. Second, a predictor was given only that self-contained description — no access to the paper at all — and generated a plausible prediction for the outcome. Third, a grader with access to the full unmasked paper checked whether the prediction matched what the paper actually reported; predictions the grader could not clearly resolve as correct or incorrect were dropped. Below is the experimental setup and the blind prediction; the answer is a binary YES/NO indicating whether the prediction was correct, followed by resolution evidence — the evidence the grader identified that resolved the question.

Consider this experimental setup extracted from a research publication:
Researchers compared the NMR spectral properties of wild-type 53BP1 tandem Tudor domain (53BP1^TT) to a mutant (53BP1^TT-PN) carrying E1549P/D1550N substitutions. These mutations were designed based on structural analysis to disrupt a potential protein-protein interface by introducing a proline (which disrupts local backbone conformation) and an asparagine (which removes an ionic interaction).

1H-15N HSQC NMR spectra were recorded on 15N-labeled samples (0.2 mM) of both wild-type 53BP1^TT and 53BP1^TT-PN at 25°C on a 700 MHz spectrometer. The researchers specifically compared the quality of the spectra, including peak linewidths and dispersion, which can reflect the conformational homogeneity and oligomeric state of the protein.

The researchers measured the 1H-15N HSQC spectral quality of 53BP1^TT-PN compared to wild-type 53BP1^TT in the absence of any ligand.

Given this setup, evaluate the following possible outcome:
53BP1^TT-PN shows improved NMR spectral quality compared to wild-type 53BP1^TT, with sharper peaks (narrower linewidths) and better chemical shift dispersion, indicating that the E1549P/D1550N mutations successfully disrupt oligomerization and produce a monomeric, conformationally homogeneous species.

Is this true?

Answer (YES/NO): NO